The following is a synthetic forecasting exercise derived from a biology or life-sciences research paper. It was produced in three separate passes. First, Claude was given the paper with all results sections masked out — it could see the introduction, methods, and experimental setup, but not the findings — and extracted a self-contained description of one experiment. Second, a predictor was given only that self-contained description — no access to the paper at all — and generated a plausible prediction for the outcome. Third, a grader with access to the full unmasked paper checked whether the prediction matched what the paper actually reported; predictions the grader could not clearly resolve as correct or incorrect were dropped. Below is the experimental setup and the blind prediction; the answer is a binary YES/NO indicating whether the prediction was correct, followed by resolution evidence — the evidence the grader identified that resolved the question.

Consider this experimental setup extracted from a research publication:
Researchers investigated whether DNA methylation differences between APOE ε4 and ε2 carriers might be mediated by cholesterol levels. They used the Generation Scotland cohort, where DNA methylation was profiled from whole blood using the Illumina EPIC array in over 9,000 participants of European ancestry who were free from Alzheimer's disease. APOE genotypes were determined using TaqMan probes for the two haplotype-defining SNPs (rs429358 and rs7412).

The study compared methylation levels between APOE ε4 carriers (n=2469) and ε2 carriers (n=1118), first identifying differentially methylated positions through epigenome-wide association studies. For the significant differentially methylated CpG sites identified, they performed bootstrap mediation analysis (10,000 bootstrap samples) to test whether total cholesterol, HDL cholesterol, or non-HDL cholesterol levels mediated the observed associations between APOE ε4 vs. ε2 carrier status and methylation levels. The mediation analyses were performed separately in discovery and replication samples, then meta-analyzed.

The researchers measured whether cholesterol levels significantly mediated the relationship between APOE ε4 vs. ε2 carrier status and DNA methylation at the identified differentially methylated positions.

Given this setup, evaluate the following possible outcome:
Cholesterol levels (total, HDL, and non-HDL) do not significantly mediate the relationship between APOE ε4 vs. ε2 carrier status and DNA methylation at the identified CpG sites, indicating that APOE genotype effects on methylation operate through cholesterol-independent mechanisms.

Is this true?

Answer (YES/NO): NO